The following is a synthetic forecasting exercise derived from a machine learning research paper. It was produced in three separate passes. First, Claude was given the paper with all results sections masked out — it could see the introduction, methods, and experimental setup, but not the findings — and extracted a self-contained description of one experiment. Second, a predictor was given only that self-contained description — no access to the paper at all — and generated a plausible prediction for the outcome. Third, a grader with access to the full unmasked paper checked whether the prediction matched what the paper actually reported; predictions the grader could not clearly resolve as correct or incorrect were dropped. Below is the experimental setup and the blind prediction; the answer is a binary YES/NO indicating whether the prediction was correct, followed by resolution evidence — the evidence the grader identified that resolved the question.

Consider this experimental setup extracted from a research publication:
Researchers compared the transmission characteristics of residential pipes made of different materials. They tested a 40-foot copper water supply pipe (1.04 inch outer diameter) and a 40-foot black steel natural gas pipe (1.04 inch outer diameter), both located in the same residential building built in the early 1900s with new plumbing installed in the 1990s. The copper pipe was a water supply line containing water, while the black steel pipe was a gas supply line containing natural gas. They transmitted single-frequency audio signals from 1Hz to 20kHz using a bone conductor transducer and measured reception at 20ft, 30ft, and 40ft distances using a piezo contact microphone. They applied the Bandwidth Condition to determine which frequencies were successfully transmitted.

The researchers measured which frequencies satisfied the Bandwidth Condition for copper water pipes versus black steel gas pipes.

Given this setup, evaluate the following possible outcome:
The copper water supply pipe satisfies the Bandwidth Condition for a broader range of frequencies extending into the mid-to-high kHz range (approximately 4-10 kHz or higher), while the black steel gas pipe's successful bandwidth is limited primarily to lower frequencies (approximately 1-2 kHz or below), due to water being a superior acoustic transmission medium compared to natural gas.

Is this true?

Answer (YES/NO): NO